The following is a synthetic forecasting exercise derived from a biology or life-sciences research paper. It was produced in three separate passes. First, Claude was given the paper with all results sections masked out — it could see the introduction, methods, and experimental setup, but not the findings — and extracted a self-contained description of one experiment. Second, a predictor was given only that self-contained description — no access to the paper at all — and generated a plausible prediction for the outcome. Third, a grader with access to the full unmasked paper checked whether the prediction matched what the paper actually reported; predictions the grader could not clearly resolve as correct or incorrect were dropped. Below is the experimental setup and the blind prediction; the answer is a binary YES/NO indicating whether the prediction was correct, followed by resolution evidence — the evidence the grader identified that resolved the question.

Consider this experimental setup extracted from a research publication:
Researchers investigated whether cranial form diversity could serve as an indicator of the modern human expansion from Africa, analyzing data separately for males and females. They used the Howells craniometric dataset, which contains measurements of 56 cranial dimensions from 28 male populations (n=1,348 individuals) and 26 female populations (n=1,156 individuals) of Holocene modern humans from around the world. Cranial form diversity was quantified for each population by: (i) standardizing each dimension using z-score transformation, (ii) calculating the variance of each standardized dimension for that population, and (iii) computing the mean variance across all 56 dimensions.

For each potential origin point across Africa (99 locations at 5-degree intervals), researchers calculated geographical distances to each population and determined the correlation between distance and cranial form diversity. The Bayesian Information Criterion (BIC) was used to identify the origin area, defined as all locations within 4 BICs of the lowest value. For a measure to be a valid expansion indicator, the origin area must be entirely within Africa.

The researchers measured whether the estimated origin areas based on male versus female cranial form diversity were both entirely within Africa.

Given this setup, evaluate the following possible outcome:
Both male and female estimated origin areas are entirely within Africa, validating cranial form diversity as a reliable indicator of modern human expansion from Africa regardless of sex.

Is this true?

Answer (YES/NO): YES